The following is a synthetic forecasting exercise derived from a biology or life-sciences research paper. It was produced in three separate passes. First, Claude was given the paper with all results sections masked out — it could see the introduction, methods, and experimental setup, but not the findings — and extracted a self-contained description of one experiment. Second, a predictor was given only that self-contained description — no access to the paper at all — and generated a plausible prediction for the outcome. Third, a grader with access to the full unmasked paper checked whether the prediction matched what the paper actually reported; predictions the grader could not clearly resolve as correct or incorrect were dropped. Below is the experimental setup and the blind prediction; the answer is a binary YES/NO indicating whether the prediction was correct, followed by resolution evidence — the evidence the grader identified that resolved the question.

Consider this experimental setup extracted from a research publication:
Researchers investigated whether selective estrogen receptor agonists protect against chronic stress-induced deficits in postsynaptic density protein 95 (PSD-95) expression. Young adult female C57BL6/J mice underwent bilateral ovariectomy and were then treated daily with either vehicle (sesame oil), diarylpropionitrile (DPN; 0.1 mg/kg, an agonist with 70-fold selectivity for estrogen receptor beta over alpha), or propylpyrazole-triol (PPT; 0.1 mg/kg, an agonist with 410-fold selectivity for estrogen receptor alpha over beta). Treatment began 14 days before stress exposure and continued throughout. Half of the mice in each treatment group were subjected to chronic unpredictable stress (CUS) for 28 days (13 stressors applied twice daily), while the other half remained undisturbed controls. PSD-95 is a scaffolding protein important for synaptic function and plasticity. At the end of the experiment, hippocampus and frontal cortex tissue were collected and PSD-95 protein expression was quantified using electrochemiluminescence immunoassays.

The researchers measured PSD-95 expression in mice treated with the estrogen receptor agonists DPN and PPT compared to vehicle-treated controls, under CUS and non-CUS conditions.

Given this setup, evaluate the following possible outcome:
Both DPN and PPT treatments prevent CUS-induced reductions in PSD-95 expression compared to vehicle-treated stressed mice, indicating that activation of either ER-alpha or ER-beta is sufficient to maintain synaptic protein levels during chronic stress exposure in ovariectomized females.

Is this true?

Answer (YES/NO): NO